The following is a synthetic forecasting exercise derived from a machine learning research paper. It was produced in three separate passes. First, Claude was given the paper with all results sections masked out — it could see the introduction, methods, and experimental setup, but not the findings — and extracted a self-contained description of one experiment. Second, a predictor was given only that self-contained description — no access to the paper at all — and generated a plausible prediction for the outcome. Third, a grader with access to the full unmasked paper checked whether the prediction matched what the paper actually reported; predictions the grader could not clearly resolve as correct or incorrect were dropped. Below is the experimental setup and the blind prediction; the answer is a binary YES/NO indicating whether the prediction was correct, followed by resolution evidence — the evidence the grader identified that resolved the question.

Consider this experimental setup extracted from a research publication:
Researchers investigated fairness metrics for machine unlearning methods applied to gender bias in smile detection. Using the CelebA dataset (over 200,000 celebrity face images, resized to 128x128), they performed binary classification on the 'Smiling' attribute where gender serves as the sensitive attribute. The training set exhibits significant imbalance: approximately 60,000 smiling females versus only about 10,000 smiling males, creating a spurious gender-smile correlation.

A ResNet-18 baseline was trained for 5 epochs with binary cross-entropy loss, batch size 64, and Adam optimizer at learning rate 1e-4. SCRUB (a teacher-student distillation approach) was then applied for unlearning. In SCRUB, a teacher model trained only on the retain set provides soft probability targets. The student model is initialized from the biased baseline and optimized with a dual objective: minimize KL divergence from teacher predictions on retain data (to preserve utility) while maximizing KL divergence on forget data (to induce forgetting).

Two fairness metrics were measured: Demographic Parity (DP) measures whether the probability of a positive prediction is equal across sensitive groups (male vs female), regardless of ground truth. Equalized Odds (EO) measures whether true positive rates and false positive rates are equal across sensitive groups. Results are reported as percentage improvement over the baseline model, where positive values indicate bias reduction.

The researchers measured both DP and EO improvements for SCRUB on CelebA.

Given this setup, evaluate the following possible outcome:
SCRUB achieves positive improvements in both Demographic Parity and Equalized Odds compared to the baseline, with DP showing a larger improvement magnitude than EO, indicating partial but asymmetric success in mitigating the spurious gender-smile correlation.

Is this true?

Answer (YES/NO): NO